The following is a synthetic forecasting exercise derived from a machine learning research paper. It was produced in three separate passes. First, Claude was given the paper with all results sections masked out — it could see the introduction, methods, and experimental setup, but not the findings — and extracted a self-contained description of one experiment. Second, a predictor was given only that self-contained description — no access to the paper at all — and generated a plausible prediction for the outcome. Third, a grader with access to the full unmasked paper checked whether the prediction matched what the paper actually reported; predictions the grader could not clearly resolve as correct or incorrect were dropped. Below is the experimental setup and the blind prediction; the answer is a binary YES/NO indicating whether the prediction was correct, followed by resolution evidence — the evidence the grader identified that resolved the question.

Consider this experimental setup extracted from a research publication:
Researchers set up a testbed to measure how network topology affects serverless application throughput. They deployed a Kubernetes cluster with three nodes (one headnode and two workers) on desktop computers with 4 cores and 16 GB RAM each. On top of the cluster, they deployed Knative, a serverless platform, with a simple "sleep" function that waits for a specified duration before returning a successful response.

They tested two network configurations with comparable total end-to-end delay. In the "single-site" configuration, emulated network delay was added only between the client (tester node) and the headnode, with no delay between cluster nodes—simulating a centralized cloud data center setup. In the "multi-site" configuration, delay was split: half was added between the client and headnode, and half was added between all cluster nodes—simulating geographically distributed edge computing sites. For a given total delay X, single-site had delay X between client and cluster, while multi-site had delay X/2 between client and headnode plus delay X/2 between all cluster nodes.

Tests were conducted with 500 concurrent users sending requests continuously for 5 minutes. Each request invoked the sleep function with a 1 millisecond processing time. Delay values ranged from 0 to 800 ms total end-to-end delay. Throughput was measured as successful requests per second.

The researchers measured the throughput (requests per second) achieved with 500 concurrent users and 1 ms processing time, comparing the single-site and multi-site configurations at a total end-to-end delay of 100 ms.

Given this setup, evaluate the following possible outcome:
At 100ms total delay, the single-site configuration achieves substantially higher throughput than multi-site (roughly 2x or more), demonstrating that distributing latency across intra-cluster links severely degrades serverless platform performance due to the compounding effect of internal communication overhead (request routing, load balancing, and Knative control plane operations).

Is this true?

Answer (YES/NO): NO